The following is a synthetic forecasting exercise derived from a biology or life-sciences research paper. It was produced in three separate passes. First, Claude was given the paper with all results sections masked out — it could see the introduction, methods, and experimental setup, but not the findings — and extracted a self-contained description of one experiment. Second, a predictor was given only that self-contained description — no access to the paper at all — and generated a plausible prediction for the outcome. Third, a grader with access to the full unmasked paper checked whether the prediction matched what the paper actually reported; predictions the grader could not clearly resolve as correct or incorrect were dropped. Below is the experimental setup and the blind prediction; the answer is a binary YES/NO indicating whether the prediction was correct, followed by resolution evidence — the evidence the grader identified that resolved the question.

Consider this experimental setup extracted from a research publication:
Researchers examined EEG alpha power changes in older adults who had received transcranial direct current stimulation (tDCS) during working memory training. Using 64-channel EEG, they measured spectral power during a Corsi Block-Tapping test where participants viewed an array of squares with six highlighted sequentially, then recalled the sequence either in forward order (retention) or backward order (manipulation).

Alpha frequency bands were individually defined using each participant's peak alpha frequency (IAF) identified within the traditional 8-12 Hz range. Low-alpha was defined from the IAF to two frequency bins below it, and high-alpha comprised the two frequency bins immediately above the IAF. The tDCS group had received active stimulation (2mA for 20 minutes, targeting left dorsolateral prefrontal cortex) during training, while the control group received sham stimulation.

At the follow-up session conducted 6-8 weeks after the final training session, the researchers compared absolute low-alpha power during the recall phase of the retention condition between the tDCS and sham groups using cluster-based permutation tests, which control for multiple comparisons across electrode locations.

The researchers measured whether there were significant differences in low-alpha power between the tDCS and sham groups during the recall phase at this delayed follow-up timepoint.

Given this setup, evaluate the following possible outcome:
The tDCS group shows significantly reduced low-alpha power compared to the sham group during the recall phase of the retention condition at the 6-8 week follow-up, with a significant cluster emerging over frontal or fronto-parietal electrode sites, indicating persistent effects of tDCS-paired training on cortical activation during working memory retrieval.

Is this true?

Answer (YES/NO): NO